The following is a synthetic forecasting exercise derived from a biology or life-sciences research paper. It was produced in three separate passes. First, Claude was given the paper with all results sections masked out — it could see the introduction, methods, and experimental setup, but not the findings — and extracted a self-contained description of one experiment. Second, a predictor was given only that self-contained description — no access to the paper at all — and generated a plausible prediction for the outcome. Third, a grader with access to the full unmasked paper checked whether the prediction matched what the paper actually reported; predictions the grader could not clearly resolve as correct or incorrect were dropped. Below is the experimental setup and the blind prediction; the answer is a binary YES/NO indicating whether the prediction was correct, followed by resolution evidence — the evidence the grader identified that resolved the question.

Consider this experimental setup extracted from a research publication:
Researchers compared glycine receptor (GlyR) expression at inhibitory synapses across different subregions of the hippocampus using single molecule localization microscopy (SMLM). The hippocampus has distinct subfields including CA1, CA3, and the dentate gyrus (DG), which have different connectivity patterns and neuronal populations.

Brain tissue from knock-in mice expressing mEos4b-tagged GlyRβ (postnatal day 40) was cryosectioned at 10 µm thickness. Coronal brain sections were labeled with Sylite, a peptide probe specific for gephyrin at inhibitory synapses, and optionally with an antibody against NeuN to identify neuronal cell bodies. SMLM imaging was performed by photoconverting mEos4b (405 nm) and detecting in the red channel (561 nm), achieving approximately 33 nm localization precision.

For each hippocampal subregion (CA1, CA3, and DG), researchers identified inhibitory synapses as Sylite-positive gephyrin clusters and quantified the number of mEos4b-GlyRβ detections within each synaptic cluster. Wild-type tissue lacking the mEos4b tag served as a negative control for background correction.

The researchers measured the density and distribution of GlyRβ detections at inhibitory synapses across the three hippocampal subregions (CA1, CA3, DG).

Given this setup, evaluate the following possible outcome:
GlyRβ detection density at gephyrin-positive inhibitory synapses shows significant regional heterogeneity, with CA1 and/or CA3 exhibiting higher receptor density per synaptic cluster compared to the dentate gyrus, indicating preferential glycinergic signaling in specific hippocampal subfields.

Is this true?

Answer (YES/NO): NO